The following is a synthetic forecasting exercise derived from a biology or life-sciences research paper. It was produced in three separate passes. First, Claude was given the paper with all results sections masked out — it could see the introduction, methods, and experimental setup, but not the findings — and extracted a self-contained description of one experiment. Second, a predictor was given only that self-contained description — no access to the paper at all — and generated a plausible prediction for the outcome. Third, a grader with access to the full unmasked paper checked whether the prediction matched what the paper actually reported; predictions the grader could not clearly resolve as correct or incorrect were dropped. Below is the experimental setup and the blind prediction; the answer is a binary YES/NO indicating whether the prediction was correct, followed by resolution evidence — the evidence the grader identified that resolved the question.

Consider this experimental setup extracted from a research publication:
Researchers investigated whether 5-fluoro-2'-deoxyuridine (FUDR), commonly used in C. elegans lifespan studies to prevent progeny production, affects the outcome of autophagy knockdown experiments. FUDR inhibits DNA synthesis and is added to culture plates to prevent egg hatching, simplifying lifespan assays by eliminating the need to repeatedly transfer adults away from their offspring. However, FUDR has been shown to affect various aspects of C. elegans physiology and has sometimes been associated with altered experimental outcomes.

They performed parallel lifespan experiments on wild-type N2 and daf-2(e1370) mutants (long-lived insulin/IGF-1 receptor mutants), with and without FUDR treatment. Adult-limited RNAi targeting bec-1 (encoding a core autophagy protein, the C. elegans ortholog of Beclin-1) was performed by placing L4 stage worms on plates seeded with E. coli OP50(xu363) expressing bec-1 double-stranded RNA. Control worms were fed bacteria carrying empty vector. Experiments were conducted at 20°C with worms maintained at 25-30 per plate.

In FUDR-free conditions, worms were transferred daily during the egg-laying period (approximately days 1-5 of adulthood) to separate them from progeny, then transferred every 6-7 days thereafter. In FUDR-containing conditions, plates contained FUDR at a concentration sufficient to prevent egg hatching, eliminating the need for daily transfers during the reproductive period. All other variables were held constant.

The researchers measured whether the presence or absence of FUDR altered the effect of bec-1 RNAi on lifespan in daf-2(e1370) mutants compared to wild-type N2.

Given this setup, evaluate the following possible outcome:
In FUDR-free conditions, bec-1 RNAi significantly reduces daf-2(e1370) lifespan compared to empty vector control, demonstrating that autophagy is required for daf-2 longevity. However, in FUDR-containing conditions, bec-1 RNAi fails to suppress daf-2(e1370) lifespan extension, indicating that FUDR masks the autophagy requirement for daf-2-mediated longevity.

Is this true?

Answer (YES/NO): NO